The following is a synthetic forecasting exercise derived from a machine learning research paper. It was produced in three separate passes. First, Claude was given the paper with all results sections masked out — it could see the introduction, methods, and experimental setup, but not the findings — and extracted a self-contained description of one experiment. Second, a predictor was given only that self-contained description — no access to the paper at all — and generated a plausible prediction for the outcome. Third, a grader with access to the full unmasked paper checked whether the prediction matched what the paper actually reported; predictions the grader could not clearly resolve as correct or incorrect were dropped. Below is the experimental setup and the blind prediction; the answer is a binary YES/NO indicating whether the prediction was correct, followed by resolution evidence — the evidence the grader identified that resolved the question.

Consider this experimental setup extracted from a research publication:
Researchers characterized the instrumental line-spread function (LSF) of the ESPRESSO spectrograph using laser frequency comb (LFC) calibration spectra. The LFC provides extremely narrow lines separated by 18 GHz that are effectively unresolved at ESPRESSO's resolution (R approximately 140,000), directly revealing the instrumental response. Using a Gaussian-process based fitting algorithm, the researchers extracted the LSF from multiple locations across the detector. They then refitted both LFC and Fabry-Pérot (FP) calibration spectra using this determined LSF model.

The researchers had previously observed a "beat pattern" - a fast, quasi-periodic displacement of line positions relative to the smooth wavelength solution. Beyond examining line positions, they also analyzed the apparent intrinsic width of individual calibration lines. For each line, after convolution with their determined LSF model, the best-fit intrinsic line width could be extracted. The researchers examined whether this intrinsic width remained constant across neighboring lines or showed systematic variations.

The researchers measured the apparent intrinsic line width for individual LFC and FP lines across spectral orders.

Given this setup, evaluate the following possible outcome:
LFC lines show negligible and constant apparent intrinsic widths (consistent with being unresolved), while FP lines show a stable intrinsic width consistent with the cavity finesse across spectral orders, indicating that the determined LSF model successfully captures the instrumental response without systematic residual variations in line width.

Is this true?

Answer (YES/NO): NO